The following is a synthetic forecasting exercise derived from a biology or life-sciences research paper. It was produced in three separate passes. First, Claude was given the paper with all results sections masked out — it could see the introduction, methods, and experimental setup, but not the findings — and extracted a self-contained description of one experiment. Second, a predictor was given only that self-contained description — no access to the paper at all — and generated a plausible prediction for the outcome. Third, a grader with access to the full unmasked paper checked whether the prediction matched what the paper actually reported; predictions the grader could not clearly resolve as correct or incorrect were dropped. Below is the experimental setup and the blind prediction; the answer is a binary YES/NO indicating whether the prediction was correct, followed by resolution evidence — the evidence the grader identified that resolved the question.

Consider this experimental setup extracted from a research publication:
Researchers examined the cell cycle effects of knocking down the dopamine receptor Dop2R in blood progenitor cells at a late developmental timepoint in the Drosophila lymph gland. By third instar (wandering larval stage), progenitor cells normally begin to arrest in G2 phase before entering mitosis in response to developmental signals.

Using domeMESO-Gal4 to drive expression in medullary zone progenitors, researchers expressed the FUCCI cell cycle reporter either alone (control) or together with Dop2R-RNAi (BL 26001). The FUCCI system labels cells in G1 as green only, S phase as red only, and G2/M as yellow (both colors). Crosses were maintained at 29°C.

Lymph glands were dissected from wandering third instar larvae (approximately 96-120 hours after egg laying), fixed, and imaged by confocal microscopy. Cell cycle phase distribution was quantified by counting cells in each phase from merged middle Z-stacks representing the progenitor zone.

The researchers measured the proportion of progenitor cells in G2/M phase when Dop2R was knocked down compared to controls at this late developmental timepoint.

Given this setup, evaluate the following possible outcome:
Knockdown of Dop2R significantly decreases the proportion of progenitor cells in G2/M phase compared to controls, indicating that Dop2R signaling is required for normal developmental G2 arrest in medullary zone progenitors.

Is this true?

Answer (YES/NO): NO